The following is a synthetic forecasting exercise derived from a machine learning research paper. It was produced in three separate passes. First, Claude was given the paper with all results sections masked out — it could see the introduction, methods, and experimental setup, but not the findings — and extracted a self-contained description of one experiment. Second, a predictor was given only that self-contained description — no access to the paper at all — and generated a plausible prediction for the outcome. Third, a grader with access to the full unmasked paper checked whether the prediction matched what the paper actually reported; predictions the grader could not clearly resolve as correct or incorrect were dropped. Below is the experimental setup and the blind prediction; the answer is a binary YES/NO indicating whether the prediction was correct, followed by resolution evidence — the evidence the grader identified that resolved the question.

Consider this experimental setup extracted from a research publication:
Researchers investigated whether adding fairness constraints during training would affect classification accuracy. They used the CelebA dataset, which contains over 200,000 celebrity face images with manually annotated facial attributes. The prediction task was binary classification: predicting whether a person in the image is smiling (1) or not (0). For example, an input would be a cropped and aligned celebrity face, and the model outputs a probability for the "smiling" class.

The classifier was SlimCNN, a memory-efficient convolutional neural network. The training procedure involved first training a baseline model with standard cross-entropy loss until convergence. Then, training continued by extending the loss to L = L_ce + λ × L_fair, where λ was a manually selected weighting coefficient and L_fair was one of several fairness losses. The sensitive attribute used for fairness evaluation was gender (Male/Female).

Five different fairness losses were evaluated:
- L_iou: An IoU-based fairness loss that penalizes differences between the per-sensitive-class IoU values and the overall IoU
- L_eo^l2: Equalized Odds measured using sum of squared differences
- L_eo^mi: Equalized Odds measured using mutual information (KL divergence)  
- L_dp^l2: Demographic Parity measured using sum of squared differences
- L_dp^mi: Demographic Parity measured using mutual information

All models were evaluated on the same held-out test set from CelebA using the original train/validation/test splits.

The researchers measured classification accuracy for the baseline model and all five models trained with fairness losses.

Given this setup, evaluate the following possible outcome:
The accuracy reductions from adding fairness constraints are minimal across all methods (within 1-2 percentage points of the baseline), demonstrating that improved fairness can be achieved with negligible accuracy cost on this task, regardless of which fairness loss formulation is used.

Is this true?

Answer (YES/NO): YES